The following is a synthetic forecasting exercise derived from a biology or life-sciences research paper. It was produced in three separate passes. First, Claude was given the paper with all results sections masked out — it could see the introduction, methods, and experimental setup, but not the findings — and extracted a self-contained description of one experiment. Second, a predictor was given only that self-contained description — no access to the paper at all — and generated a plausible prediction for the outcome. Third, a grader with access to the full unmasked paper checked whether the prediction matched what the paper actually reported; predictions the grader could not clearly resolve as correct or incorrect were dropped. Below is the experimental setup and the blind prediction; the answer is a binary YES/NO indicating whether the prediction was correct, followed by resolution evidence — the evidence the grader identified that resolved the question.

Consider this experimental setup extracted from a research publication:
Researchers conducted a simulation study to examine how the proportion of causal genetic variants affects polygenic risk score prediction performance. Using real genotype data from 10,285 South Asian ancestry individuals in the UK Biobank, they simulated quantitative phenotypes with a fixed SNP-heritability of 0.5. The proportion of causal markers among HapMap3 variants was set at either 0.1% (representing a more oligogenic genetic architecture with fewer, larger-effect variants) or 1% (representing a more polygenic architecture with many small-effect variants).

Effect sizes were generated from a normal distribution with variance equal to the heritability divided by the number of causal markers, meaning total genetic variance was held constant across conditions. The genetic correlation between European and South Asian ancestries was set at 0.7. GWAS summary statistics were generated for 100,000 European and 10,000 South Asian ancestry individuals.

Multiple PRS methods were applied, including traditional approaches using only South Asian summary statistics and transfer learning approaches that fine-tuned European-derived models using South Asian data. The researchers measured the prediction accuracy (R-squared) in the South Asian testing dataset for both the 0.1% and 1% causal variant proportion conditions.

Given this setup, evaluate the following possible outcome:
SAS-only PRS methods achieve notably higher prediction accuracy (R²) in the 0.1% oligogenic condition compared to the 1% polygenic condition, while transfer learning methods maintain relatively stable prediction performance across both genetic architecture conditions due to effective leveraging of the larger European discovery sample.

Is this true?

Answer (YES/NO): NO